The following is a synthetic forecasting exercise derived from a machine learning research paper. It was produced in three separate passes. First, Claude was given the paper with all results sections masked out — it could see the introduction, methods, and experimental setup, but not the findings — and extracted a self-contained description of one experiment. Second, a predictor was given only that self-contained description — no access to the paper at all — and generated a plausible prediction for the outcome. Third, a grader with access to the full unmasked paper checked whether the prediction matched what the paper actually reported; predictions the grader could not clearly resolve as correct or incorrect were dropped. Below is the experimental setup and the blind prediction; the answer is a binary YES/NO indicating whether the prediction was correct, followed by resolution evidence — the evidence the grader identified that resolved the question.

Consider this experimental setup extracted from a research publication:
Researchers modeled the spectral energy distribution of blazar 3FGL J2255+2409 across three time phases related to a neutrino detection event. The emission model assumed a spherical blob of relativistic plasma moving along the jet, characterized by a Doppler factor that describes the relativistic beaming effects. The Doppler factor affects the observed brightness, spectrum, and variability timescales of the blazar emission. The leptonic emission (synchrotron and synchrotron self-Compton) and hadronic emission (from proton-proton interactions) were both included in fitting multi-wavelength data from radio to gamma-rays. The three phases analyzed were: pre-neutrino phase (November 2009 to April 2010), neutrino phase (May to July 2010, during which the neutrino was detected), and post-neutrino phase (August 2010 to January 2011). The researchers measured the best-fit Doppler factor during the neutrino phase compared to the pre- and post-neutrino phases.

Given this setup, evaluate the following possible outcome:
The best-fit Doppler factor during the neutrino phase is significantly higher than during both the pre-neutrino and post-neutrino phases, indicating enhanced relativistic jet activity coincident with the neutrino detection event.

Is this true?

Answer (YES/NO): YES